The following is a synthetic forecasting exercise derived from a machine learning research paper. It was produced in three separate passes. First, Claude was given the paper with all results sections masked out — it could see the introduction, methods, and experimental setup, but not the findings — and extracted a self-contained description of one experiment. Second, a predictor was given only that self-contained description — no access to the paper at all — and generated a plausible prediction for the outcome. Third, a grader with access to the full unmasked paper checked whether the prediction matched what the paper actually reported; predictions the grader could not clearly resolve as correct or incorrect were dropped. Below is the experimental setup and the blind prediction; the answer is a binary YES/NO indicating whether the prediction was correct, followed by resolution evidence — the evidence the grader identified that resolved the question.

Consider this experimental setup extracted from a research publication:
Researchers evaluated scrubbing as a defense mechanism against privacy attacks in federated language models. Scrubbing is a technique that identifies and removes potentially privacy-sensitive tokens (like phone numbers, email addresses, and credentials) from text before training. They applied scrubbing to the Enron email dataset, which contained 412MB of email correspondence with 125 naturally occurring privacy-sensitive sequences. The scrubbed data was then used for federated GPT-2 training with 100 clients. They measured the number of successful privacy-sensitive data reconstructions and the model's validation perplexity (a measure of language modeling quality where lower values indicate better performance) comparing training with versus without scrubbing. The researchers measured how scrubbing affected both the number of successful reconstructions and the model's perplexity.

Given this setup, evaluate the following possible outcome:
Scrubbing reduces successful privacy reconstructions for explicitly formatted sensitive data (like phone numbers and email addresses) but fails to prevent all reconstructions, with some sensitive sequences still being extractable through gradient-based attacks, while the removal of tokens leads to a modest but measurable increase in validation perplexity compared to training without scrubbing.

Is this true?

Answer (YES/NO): NO